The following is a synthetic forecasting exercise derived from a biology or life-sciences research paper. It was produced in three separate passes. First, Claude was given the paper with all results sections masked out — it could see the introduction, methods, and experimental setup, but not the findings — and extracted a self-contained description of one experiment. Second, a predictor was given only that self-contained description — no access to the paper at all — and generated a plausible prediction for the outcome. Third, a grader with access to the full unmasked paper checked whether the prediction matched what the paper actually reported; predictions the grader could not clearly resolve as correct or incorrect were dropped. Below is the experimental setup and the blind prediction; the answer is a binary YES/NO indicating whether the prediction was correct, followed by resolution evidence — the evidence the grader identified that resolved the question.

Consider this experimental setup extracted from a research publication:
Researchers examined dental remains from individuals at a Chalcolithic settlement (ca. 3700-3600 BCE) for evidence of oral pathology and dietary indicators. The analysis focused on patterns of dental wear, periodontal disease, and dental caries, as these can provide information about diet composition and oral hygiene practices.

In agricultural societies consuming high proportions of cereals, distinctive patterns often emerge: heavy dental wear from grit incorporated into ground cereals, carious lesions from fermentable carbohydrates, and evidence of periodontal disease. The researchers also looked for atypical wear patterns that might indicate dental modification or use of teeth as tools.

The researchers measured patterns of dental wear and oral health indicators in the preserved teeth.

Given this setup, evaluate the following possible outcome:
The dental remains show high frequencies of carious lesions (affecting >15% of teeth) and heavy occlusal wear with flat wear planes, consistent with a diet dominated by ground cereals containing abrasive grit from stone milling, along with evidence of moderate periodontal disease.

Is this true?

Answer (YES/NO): NO